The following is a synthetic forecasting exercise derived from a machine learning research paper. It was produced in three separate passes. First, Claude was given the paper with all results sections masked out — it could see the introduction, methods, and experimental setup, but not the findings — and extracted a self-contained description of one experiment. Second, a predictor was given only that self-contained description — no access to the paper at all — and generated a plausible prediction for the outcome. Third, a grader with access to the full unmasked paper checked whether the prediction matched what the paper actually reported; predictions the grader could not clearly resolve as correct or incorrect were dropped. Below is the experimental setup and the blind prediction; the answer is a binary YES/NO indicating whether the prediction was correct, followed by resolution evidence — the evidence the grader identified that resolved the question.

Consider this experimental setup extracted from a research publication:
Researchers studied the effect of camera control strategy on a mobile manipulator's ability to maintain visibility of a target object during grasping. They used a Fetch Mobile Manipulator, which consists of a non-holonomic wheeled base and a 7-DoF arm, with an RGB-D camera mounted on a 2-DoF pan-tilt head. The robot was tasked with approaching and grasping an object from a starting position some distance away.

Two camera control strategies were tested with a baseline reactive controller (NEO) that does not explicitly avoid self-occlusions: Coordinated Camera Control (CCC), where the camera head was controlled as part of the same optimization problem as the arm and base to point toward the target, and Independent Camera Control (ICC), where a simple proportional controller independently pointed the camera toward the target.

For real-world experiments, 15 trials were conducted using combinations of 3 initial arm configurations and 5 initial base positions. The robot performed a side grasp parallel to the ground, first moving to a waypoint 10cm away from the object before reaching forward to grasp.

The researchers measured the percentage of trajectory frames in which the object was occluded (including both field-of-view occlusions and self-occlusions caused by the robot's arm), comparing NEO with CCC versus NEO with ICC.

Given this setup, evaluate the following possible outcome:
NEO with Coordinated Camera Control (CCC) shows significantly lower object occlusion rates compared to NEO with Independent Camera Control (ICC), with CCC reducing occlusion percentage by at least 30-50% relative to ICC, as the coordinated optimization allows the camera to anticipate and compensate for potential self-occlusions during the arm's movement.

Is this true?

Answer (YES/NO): NO